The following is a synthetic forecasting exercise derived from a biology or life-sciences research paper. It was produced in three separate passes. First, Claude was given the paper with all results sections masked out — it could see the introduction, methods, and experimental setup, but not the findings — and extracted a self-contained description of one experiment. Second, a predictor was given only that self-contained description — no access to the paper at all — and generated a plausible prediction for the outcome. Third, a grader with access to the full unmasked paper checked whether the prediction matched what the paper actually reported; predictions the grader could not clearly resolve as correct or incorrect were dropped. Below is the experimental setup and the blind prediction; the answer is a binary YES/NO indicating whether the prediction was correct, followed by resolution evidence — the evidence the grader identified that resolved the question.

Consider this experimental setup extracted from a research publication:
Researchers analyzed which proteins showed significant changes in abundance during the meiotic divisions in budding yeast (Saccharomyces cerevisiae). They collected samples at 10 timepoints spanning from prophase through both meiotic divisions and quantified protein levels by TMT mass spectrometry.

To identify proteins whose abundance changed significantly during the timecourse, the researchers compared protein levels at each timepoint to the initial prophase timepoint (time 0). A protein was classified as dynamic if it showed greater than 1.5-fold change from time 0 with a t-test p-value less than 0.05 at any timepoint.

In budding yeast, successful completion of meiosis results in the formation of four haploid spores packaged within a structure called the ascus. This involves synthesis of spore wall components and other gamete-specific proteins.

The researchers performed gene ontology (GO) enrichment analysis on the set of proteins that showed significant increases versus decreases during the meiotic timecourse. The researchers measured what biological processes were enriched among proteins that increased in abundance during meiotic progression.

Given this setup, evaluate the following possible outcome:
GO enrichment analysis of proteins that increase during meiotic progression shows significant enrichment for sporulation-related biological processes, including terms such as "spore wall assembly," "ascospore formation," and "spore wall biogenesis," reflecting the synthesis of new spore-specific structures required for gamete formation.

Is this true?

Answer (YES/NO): YES